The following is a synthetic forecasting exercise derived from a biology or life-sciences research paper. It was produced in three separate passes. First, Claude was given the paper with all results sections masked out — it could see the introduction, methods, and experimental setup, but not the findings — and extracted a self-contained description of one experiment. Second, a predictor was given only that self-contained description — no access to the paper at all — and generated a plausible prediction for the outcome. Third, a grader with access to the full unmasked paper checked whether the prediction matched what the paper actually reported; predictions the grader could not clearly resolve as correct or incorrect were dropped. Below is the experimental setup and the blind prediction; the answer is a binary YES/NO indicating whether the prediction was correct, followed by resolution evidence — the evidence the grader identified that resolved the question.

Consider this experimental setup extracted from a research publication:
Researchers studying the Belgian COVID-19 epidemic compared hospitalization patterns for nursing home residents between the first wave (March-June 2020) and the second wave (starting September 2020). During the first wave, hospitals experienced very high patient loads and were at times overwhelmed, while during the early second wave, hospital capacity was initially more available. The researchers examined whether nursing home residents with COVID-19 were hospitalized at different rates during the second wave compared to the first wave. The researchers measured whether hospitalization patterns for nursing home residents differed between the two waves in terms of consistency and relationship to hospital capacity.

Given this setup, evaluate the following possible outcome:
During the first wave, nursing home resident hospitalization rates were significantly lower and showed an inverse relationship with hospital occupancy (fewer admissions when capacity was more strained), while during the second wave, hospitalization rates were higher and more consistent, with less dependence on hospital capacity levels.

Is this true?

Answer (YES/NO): YES